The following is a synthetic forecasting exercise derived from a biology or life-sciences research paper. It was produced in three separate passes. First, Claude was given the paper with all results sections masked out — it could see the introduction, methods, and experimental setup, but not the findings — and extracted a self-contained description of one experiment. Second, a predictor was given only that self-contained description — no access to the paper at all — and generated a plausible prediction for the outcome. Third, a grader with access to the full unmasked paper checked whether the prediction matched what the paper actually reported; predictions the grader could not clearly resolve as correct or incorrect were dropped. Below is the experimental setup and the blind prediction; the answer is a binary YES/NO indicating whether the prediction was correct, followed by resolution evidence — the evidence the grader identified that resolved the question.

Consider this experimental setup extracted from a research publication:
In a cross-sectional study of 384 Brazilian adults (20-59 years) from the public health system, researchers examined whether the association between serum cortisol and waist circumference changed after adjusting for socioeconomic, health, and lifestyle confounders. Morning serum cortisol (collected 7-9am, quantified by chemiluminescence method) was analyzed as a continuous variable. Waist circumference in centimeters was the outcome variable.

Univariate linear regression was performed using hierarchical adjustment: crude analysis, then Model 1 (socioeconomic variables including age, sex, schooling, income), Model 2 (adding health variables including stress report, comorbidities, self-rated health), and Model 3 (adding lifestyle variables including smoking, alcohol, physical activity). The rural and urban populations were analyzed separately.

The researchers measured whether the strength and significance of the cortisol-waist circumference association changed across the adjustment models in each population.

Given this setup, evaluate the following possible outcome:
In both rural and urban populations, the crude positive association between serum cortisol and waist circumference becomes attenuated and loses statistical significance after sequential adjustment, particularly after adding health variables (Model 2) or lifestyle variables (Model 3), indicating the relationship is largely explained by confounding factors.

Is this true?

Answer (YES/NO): NO